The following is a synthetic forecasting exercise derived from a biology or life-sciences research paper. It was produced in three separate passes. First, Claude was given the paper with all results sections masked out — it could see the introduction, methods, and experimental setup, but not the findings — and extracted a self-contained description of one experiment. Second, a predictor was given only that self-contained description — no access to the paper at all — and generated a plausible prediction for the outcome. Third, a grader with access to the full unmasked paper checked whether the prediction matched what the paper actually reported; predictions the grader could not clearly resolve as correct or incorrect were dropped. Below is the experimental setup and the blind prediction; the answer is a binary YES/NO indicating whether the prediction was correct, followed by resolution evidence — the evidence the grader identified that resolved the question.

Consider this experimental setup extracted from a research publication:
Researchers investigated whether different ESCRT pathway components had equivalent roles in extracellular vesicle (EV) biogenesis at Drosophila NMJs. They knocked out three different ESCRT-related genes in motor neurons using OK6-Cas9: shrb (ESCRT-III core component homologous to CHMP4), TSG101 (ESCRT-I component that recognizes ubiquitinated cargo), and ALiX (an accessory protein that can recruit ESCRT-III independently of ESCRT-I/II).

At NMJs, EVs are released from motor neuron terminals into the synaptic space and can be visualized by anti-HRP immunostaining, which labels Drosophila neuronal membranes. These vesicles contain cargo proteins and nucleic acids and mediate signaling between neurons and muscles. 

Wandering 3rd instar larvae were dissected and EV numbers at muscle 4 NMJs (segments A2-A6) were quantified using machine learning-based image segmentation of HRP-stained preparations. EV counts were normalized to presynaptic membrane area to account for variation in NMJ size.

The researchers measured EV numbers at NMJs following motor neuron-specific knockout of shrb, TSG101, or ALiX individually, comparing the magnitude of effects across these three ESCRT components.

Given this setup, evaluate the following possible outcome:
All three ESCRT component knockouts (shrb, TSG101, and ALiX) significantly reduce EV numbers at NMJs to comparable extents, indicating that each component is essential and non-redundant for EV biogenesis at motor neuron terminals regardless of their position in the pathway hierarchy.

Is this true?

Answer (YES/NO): NO